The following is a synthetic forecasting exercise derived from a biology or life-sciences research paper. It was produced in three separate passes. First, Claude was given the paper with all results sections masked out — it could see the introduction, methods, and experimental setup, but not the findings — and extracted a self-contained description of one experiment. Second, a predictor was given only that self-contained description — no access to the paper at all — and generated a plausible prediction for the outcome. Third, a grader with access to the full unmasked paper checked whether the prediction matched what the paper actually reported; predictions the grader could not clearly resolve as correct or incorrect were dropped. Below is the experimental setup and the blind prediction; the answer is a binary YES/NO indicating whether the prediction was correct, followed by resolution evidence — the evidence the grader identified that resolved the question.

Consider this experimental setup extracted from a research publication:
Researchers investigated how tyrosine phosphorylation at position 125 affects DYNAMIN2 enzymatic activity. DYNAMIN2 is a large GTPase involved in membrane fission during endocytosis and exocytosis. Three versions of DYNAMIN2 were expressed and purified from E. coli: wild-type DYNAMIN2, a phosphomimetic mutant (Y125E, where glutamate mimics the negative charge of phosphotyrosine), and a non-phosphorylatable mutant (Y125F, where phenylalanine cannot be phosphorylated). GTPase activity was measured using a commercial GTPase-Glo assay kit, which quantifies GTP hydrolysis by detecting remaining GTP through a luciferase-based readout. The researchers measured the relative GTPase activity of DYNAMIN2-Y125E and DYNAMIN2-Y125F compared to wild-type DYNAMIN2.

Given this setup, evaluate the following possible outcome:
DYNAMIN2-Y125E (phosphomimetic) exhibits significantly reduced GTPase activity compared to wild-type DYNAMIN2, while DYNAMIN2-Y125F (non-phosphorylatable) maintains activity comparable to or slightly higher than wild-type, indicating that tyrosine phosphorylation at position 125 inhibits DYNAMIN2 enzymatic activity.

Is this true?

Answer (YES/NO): NO